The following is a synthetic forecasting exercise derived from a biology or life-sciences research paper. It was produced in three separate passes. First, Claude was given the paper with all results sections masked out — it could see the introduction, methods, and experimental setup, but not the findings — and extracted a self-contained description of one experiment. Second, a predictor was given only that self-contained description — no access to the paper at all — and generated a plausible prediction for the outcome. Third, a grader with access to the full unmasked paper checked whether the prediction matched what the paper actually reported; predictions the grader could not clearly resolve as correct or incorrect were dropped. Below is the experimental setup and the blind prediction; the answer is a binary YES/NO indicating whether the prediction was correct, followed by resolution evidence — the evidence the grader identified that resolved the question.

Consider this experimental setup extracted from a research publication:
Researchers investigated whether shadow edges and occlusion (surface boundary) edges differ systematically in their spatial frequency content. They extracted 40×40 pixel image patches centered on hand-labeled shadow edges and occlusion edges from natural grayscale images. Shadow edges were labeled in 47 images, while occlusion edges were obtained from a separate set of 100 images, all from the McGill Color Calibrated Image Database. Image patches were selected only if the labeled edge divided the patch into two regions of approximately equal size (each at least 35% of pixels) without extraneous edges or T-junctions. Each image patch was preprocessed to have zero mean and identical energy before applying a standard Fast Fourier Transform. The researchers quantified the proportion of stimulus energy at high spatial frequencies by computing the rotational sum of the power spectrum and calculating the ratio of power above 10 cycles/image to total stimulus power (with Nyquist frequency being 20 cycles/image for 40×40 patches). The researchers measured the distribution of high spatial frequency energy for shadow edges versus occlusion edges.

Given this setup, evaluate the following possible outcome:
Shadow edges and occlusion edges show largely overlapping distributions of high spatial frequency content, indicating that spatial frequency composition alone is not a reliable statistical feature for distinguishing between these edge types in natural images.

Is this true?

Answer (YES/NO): NO